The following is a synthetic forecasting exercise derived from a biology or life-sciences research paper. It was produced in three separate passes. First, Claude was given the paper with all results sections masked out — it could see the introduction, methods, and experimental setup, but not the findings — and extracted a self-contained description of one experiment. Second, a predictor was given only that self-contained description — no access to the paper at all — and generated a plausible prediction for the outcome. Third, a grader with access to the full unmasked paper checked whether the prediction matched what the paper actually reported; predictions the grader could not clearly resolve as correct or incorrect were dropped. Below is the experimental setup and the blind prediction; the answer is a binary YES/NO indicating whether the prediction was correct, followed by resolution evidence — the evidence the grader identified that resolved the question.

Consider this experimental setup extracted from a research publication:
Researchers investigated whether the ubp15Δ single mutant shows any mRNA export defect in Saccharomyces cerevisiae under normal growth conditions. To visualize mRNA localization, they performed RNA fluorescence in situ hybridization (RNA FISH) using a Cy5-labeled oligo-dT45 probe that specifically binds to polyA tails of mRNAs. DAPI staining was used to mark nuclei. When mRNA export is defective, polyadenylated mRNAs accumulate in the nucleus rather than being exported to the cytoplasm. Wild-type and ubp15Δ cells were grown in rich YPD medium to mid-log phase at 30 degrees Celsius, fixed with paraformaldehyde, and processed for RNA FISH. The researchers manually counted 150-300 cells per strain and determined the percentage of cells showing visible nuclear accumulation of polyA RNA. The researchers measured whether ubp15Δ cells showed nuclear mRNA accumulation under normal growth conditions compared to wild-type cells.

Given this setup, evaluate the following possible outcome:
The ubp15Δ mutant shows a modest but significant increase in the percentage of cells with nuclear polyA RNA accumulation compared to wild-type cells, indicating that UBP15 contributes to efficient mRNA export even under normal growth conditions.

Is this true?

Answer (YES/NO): NO